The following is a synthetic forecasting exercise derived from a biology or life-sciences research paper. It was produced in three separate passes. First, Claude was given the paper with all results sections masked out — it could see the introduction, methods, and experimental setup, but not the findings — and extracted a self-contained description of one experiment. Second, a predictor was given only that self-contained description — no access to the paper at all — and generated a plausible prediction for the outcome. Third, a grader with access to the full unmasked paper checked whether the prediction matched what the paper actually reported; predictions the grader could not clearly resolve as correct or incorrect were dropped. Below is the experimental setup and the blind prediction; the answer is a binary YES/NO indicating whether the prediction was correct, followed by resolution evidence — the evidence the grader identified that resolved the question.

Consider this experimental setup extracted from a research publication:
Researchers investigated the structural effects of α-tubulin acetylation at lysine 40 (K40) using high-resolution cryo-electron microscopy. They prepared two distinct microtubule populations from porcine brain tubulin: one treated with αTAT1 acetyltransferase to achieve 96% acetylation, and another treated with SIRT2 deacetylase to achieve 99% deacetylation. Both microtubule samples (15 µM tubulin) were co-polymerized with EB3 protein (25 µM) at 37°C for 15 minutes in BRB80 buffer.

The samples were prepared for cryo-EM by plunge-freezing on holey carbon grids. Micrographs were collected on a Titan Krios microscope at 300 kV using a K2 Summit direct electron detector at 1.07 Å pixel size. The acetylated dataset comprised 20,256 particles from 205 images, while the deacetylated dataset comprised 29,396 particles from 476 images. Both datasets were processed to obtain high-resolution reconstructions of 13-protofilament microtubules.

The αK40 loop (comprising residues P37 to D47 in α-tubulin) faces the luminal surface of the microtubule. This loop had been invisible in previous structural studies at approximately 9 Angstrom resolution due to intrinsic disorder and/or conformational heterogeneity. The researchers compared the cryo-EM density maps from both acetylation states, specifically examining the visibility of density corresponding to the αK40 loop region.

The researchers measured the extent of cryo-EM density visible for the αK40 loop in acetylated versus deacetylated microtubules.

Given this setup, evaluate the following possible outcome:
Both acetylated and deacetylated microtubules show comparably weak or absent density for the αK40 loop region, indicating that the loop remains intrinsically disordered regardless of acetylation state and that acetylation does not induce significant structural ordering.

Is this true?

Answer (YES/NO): NO